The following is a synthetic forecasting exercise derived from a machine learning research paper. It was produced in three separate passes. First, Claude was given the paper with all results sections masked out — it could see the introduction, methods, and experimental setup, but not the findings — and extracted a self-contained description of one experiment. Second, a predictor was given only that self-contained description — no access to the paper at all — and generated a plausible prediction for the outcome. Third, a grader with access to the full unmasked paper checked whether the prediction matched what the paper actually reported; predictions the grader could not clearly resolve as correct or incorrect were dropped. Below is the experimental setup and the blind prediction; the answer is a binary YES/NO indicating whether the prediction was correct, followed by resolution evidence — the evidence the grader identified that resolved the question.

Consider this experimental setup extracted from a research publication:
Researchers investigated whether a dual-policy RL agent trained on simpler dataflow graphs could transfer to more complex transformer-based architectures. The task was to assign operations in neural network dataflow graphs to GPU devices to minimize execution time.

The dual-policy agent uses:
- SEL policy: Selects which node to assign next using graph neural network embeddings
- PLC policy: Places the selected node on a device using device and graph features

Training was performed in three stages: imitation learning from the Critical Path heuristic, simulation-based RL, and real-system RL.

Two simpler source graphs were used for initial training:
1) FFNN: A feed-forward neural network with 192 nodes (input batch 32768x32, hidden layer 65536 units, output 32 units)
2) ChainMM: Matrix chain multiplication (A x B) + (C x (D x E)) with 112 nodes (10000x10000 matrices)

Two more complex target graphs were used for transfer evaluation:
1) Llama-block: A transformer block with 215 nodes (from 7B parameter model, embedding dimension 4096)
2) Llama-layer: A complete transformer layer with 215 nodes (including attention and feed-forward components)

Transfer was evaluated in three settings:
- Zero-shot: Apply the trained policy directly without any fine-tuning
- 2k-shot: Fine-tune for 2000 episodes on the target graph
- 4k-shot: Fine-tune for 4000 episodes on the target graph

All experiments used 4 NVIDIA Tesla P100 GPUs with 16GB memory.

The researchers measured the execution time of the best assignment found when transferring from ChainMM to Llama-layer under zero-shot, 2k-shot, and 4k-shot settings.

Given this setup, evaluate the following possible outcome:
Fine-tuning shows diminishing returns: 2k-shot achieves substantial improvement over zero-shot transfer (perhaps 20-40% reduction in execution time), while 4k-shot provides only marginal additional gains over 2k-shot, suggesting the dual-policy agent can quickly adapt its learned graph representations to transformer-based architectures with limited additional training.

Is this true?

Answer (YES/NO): NO